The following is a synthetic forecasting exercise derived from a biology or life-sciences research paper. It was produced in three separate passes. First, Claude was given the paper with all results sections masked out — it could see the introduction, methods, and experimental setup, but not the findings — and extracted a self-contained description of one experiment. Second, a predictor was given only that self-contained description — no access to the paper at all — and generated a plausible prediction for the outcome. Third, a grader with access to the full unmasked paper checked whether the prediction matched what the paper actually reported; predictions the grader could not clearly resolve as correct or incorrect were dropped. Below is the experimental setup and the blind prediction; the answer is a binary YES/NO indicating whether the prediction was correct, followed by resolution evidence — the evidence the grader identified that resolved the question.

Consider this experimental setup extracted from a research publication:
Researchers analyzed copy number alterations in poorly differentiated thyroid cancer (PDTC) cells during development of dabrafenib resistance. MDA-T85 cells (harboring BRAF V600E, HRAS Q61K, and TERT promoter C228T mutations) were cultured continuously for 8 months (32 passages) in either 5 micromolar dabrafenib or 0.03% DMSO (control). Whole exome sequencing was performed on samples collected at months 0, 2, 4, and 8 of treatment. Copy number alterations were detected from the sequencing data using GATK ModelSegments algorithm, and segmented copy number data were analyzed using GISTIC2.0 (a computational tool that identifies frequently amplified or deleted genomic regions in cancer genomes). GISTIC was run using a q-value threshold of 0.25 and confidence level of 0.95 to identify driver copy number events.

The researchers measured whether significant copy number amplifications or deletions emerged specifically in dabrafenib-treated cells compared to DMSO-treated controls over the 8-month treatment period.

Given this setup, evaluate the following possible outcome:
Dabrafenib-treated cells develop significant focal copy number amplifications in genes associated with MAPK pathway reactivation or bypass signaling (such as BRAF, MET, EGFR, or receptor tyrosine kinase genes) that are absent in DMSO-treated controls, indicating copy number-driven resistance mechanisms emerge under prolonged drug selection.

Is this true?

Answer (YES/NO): NO